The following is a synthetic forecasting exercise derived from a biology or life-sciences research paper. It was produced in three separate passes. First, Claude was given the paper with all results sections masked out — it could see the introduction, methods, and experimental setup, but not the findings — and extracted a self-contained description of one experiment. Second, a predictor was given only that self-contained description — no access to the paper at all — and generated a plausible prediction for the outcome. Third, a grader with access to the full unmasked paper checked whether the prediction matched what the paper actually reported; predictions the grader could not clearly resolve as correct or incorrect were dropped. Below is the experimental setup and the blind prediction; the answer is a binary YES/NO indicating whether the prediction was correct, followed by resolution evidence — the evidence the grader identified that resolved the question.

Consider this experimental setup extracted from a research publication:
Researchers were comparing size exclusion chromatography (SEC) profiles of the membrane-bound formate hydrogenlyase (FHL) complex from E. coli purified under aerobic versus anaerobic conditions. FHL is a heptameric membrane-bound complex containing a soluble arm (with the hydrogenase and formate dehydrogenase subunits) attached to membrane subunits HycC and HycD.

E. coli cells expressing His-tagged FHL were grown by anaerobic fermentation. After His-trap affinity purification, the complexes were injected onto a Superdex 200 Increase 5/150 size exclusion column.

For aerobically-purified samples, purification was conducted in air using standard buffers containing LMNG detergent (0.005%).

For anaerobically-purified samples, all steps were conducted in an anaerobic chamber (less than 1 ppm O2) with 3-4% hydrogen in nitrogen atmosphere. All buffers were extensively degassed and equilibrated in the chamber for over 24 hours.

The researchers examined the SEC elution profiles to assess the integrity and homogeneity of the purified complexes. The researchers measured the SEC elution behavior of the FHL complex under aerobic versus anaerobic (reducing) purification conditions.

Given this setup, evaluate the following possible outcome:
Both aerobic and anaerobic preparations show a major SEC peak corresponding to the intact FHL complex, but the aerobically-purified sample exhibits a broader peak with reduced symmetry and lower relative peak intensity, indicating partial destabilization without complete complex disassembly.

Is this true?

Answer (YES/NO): NO